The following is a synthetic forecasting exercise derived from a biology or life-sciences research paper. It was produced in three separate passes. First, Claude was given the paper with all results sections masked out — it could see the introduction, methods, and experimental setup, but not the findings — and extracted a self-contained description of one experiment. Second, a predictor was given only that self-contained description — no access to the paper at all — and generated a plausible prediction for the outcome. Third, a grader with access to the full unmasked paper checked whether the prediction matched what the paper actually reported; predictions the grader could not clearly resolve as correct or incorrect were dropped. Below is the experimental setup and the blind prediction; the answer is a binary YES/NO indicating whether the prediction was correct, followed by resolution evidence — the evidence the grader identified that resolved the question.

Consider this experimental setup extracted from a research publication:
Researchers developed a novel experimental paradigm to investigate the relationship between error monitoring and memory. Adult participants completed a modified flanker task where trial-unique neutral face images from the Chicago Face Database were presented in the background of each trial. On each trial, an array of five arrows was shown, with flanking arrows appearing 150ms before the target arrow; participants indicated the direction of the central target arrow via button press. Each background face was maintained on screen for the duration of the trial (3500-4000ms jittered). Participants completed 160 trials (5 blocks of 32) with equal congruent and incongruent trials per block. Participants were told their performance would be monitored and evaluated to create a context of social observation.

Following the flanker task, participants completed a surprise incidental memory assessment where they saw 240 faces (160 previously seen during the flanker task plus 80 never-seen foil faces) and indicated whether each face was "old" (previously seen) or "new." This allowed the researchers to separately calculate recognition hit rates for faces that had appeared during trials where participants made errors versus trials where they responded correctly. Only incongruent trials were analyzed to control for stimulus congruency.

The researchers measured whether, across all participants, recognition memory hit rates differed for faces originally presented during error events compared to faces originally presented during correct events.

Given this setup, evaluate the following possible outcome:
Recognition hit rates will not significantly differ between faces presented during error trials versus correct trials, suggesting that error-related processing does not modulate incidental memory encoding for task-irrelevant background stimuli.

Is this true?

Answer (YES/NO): YES